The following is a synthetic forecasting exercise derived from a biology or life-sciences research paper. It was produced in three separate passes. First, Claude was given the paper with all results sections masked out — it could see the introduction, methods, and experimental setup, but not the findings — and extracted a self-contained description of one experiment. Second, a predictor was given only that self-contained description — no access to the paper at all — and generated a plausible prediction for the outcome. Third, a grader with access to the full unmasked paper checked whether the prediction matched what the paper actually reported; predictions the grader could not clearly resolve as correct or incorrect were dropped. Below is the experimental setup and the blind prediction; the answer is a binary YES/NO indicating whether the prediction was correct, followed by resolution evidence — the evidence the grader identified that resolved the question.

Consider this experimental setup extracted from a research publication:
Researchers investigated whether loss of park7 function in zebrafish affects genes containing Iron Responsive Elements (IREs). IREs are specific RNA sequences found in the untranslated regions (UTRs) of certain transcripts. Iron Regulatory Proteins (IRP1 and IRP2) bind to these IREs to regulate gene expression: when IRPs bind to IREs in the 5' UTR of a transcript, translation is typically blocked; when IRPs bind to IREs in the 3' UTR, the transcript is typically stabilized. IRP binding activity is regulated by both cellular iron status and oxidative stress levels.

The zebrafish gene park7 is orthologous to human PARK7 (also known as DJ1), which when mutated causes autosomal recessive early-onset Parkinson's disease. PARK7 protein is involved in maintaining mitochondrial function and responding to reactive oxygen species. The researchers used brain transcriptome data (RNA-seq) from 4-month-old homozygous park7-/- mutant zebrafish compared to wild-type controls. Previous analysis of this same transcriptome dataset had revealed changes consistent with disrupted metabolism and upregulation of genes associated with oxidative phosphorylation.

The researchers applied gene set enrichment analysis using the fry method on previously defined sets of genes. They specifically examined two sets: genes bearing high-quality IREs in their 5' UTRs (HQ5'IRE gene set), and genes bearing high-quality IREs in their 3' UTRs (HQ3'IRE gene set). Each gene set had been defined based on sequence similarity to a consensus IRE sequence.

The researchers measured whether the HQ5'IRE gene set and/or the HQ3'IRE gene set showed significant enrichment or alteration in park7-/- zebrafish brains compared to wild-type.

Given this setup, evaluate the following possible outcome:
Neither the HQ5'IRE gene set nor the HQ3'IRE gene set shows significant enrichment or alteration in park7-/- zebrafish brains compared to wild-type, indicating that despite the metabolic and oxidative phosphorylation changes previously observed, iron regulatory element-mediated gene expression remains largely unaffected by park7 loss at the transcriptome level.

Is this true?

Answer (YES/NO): NO